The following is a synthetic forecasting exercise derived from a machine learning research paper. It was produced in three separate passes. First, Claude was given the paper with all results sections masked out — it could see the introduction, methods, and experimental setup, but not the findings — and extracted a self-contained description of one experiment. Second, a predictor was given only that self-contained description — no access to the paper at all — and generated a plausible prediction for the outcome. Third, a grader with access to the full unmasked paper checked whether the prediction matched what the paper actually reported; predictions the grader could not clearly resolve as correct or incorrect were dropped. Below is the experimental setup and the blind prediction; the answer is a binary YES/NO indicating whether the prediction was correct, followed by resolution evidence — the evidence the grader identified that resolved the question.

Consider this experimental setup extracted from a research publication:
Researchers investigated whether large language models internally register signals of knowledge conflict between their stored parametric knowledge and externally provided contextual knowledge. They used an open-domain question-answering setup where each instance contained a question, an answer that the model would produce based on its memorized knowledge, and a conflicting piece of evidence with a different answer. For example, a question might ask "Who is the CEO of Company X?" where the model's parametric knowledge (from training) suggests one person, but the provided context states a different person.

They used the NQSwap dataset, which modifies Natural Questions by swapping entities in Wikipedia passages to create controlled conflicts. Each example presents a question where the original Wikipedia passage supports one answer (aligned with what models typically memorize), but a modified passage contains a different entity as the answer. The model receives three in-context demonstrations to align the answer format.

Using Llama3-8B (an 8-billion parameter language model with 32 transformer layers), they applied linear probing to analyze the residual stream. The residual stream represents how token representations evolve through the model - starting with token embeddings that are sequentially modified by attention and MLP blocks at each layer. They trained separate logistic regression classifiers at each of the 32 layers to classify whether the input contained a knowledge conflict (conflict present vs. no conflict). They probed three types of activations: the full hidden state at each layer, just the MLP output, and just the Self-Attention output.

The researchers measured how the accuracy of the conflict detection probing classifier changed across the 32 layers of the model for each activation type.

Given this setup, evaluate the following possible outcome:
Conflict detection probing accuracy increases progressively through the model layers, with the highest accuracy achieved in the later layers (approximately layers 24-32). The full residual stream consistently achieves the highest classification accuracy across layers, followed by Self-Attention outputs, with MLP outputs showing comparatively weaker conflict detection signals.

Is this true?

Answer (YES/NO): NO